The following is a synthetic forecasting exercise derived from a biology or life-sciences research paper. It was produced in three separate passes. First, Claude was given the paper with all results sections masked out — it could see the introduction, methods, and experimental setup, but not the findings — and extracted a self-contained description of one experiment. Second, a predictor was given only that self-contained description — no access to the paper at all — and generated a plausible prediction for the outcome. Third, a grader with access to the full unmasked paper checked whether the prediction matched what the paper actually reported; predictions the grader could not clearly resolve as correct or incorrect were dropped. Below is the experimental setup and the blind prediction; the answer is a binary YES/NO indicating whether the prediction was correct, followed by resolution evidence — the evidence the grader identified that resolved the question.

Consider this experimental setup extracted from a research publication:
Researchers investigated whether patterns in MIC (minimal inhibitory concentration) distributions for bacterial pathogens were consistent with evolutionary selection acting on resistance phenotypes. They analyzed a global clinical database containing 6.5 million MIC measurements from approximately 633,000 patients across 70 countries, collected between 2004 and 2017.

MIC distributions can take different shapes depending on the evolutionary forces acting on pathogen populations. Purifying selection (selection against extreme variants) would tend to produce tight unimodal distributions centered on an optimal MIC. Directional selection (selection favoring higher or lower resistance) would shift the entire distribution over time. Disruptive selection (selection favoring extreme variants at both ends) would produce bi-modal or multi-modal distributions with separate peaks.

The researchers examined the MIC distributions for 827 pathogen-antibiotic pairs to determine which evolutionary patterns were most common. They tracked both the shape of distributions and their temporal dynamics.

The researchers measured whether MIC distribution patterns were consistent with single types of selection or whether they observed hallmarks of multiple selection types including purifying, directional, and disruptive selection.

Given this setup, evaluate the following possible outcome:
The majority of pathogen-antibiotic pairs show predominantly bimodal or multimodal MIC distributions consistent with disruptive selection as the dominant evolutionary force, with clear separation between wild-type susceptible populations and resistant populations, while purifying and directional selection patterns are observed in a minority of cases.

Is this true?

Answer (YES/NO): NO